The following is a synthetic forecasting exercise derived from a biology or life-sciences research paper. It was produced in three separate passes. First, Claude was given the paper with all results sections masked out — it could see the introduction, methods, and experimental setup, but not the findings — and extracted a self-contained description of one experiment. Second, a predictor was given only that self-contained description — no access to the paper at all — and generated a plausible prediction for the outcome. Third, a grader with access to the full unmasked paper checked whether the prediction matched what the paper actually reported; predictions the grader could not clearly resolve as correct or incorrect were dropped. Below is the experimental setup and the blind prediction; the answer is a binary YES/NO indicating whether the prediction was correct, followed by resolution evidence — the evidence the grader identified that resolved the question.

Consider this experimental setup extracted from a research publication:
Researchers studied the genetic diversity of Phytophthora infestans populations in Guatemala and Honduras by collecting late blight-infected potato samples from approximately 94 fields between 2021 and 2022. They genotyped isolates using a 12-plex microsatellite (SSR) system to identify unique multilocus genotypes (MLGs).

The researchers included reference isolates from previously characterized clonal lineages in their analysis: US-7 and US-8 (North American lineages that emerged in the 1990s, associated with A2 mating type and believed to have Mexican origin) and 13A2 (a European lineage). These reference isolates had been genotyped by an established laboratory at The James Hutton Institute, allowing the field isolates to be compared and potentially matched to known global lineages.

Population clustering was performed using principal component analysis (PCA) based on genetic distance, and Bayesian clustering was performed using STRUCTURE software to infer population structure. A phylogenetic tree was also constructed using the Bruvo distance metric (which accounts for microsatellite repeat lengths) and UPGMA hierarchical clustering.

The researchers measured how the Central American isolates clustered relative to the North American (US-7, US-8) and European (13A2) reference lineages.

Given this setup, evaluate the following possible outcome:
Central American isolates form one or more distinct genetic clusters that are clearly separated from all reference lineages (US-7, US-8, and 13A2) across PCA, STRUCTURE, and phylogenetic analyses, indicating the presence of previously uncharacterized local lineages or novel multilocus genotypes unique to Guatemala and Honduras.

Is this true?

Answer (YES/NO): NO